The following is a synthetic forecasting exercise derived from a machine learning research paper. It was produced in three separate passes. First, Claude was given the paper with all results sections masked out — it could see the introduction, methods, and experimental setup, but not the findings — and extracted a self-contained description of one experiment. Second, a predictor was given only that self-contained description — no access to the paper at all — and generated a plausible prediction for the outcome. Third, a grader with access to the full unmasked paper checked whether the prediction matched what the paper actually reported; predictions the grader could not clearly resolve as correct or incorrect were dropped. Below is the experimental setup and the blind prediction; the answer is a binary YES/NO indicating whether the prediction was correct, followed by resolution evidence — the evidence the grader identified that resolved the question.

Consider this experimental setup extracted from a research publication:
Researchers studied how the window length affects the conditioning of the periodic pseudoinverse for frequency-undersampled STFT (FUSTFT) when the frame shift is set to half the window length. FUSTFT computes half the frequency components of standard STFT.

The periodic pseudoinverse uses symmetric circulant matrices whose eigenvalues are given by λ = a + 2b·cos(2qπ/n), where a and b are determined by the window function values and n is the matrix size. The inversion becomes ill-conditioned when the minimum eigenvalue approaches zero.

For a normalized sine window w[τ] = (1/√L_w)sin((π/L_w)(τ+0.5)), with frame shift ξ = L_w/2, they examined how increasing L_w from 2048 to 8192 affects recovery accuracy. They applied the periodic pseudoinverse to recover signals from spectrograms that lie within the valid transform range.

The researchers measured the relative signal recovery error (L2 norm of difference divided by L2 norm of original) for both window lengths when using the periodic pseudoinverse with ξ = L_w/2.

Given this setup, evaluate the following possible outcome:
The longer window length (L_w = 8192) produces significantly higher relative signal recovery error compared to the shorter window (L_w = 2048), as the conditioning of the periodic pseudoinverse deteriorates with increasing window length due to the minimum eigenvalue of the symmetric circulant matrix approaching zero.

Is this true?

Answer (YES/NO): YES